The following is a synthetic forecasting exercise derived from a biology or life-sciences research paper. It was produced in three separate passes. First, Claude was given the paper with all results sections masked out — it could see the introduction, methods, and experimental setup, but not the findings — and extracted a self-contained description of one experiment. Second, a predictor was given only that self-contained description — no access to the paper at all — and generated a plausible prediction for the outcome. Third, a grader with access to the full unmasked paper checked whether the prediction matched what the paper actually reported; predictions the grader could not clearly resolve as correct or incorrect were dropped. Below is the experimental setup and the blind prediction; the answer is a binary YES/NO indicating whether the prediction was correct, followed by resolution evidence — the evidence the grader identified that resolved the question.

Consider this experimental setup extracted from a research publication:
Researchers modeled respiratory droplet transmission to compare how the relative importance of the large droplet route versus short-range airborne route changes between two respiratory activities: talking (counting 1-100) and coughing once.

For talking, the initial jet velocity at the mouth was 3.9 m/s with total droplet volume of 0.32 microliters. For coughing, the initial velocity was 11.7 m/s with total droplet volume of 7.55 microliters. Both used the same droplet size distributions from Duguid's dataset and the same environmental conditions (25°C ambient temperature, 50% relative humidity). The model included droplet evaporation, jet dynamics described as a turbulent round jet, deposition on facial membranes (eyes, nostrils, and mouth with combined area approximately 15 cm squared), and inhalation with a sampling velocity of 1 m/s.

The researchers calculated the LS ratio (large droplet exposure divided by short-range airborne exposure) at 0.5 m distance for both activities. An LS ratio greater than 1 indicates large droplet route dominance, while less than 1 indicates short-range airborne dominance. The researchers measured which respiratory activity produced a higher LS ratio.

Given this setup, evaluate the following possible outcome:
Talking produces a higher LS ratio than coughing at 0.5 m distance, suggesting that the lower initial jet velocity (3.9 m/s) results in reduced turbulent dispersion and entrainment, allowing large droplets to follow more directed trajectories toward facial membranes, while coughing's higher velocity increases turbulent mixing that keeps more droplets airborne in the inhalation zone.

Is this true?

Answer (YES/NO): NO